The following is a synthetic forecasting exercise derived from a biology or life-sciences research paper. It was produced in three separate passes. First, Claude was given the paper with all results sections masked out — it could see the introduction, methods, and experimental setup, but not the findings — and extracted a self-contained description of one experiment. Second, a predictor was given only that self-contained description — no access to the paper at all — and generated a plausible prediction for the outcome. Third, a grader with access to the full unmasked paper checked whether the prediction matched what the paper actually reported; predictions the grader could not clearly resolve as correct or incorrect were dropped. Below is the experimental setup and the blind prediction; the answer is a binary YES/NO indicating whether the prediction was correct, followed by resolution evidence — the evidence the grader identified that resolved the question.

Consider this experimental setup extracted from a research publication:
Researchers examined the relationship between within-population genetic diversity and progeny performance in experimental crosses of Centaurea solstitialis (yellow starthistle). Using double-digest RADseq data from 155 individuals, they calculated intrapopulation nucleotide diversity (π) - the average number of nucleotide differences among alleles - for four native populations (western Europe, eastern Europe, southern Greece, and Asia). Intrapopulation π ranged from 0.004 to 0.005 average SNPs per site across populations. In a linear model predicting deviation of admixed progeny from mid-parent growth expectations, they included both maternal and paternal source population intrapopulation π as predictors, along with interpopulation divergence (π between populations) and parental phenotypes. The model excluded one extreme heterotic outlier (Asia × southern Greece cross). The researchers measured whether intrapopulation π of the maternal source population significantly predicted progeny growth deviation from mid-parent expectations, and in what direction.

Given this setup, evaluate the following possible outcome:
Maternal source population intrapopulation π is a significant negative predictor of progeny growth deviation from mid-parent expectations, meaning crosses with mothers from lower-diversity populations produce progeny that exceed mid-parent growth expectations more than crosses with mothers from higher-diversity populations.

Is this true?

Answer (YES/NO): NO